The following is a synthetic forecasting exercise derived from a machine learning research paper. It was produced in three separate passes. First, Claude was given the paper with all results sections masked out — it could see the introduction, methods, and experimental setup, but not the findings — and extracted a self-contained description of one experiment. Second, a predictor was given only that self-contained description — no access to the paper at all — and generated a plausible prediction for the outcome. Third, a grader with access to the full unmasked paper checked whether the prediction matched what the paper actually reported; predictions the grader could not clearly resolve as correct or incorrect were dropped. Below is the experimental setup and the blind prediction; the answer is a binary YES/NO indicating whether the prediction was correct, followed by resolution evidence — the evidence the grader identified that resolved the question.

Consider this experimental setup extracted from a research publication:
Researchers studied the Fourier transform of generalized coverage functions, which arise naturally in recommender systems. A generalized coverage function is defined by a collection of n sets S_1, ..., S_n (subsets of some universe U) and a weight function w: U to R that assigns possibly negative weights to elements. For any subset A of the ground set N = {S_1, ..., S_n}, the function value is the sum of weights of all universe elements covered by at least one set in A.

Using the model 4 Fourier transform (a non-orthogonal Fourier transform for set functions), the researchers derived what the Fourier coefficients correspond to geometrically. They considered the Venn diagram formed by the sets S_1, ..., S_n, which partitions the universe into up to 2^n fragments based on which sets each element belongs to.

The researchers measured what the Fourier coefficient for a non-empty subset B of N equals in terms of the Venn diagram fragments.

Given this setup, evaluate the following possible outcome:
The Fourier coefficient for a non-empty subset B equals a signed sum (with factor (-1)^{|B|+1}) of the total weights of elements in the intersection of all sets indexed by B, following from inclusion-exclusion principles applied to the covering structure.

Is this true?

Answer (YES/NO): NO